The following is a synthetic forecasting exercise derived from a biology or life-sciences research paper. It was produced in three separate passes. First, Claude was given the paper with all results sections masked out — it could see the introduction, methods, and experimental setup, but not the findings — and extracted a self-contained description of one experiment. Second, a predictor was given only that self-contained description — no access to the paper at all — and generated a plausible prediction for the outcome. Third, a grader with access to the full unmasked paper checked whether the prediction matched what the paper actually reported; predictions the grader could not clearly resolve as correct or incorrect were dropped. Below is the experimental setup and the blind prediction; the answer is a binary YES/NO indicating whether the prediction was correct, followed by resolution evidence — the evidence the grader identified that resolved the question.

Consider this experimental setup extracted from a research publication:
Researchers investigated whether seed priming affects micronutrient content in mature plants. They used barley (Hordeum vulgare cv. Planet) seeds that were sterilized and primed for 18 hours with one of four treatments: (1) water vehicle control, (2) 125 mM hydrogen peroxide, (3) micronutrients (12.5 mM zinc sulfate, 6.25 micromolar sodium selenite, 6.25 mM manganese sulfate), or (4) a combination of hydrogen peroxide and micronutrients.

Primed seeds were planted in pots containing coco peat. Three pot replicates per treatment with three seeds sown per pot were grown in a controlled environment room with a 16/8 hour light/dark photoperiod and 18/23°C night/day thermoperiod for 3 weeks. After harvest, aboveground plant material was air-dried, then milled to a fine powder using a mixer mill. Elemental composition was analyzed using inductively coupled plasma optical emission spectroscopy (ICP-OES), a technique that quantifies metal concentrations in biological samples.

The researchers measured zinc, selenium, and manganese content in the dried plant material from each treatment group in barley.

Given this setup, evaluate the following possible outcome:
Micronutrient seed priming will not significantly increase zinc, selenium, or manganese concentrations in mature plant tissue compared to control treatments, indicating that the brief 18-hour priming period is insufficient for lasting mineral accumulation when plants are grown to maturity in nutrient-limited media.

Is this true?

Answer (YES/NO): NO